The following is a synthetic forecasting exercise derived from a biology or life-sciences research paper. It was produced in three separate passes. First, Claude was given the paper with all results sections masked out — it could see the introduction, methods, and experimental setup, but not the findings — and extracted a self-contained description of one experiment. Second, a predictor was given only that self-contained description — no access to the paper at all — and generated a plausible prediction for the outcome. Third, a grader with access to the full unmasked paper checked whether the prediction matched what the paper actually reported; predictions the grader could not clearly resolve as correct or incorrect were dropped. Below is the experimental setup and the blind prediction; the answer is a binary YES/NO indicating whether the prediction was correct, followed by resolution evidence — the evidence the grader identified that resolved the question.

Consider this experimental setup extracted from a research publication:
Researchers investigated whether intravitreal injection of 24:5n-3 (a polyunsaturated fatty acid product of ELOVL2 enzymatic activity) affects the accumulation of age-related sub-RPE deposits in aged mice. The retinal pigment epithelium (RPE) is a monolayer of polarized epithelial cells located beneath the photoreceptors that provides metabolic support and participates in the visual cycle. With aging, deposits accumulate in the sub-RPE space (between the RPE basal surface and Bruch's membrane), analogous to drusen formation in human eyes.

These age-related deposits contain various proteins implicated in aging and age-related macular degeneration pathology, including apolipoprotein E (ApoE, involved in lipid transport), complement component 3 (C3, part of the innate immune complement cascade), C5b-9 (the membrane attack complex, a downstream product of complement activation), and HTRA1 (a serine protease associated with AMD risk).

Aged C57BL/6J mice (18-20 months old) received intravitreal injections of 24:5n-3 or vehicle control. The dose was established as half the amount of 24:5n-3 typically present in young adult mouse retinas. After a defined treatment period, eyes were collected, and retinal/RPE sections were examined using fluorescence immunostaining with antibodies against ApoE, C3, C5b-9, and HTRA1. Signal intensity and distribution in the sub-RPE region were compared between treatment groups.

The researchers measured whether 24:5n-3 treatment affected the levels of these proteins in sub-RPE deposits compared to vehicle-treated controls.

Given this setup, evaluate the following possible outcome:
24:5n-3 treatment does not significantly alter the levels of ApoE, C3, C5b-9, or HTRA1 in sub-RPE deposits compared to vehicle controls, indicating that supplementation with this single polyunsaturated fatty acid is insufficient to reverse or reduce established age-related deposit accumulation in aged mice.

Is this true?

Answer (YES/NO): NO